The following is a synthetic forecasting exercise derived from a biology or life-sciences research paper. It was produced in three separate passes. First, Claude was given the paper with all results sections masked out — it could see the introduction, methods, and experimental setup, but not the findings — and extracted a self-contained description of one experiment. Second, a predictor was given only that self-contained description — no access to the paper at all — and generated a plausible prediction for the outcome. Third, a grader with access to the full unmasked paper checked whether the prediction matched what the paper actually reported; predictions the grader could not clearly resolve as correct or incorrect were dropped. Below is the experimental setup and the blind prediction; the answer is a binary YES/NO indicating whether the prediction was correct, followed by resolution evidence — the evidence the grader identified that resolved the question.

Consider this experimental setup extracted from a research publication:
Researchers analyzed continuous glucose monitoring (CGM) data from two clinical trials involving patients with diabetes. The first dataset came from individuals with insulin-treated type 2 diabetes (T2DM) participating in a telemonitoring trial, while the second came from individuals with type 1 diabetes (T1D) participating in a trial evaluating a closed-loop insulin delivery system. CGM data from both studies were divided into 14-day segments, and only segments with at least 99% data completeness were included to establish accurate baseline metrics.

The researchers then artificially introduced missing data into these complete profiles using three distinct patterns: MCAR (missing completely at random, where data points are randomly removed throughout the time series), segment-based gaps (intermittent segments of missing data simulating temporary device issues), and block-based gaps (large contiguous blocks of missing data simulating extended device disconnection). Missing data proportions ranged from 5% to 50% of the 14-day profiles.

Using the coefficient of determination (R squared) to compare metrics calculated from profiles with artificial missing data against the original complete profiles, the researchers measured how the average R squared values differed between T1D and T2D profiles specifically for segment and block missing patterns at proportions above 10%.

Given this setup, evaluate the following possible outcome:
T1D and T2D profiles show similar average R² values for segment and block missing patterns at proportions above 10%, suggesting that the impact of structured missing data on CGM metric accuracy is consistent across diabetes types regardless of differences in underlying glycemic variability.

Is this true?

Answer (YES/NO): NO